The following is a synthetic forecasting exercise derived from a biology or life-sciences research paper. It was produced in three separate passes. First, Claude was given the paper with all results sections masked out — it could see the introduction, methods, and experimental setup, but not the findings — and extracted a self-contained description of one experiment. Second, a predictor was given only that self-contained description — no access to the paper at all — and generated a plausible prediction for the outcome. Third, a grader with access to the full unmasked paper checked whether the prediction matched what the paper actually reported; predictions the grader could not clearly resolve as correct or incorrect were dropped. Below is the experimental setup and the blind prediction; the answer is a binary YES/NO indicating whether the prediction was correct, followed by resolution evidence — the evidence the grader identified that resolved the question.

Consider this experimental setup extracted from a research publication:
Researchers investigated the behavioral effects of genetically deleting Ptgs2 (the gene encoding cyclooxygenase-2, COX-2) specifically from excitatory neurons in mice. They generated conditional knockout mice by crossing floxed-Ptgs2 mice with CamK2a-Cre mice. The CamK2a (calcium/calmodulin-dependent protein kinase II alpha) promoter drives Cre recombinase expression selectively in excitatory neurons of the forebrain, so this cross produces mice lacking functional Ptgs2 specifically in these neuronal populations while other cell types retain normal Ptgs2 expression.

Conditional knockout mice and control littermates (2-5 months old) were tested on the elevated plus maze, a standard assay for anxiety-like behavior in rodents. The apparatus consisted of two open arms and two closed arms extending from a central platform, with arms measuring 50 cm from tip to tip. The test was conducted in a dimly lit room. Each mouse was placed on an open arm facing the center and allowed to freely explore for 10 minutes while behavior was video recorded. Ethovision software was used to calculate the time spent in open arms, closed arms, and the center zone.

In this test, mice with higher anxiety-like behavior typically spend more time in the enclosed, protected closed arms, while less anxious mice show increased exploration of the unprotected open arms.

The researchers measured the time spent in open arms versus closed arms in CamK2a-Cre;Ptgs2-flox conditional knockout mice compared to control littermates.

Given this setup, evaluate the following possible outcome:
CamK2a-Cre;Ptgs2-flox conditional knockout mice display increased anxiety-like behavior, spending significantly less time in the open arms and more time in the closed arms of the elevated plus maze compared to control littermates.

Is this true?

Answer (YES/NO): NO